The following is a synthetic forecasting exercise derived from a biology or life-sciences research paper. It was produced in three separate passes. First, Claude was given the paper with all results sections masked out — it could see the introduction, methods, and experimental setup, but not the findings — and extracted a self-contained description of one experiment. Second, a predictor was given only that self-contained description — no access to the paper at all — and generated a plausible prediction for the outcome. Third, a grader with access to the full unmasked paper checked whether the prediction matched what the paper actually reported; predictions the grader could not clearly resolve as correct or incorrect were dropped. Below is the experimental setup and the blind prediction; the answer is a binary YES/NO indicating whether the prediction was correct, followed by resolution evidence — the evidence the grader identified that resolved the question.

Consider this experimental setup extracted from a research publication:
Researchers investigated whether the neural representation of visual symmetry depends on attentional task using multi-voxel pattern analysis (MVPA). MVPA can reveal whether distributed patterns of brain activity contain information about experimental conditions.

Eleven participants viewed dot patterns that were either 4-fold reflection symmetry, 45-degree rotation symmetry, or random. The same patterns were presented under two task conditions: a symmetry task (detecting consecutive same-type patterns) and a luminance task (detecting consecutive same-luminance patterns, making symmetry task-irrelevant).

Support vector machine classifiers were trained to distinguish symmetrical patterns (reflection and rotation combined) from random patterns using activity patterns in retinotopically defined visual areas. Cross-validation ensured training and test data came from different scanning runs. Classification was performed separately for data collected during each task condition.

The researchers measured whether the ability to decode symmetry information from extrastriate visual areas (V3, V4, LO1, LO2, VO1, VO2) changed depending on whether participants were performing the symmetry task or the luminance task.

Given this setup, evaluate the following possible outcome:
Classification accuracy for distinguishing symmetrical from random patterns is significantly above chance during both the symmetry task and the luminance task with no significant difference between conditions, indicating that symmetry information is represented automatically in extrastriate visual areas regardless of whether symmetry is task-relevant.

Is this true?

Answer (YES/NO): NO